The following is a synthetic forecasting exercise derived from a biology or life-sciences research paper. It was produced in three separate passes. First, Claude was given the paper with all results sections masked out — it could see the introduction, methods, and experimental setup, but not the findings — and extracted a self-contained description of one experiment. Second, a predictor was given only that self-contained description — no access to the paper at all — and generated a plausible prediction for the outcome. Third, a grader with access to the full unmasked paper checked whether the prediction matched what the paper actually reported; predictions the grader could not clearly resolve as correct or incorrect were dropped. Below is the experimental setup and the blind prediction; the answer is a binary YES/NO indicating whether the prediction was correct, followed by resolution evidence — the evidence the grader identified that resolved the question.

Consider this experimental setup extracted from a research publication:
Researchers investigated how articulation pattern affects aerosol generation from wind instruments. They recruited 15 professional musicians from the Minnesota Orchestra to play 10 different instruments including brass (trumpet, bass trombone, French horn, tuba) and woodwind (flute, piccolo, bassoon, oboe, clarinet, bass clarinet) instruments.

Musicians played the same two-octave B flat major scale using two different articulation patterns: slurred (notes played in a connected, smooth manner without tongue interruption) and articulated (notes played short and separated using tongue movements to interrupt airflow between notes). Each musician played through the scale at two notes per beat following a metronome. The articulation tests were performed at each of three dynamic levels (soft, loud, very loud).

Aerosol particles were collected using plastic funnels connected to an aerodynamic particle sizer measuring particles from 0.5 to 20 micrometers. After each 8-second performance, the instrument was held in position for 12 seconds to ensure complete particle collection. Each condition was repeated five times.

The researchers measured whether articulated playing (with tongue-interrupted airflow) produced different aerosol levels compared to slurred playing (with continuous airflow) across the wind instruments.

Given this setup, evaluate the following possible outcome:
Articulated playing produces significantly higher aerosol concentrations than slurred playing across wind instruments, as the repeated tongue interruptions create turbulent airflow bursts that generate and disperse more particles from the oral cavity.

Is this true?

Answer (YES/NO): NO